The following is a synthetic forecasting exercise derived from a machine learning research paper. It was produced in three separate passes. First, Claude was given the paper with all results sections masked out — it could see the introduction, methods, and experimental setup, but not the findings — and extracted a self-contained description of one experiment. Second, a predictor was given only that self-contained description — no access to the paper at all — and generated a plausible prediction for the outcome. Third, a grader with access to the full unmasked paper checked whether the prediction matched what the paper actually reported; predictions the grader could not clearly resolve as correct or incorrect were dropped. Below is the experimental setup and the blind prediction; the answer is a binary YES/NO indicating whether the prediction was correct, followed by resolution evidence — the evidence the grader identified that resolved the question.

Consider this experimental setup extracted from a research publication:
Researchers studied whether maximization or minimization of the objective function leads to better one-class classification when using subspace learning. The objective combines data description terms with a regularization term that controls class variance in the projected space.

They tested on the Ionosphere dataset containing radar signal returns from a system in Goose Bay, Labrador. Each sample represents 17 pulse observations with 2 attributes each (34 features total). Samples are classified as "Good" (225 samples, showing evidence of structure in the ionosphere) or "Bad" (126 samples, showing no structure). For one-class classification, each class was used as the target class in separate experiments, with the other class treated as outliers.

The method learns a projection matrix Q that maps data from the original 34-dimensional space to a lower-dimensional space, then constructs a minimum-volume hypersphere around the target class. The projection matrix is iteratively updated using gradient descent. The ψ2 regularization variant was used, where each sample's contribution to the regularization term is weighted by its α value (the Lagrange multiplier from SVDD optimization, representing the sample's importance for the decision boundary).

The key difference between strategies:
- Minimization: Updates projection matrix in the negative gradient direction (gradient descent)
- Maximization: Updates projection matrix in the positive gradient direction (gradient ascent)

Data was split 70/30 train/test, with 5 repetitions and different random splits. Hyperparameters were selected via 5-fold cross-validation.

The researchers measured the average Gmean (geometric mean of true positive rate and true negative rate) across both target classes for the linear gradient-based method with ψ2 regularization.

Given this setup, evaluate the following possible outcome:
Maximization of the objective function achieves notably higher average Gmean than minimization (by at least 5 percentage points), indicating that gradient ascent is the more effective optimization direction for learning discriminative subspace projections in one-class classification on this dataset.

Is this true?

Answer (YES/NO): NO